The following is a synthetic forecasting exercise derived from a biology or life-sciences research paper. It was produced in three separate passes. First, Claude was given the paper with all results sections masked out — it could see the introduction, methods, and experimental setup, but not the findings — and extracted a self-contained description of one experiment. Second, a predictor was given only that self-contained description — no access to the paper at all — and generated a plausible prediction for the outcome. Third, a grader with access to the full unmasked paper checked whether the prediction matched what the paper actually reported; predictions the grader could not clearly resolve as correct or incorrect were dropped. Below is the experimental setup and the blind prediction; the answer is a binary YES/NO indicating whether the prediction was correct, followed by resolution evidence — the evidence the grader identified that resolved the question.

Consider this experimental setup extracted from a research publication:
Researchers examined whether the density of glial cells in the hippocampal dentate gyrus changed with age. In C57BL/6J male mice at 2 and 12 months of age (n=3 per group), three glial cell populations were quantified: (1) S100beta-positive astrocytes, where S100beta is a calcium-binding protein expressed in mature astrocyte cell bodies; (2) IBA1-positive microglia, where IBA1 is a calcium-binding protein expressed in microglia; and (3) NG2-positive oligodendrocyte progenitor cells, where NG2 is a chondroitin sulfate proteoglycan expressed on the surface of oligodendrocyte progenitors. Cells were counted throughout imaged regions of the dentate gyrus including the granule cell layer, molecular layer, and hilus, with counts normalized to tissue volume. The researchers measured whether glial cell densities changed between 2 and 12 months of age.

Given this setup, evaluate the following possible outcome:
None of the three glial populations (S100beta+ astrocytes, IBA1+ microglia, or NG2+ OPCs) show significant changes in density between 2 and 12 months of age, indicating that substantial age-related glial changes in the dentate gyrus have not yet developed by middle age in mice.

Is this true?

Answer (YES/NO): NO